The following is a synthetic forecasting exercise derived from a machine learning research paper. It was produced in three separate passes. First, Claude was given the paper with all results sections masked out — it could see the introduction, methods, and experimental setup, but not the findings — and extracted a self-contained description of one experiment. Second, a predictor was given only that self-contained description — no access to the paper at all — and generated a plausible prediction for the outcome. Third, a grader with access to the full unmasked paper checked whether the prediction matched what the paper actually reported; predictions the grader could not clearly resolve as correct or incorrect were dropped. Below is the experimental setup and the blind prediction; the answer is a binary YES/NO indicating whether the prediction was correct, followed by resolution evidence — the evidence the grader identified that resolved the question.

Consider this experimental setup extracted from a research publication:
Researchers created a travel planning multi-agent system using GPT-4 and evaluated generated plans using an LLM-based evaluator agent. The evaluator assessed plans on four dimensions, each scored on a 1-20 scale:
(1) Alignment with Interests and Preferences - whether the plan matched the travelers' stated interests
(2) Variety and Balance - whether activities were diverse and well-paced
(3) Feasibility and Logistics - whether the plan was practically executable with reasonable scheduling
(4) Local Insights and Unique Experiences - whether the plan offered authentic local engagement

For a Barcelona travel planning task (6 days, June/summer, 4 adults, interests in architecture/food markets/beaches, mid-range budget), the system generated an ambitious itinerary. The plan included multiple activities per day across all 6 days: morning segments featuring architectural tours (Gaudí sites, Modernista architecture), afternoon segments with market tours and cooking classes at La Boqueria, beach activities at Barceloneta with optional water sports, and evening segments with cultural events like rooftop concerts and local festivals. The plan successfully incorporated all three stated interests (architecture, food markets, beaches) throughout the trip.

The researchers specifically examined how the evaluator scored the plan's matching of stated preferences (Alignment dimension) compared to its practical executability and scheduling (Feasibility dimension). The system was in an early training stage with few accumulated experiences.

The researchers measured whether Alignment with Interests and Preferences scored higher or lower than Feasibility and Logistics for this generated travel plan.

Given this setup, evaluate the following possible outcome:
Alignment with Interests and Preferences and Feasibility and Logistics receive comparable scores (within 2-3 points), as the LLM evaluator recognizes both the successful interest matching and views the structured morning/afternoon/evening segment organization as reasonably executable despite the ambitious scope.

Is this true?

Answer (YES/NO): NO